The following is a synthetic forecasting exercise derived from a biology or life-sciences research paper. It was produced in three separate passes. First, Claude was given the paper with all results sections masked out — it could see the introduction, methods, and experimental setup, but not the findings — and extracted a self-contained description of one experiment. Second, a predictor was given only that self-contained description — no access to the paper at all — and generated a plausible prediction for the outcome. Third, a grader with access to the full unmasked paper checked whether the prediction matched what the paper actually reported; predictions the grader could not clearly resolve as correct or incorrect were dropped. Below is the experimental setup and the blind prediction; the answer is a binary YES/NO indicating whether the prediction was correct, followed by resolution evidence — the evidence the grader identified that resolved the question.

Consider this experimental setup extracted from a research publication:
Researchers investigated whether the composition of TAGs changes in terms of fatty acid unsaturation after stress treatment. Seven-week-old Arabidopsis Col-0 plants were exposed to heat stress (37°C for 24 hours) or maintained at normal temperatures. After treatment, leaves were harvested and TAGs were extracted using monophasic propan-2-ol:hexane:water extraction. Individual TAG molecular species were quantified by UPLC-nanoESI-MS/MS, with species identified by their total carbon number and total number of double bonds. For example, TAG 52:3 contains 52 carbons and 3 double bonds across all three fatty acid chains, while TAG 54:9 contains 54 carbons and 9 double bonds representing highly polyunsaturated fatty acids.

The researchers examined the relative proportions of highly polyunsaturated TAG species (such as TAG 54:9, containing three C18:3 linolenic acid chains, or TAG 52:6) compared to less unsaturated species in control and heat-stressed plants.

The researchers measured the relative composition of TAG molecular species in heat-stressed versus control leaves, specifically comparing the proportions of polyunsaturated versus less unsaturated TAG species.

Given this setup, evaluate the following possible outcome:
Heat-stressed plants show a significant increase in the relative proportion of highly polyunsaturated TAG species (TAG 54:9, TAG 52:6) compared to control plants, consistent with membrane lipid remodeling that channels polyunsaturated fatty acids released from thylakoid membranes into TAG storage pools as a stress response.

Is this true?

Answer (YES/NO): YES